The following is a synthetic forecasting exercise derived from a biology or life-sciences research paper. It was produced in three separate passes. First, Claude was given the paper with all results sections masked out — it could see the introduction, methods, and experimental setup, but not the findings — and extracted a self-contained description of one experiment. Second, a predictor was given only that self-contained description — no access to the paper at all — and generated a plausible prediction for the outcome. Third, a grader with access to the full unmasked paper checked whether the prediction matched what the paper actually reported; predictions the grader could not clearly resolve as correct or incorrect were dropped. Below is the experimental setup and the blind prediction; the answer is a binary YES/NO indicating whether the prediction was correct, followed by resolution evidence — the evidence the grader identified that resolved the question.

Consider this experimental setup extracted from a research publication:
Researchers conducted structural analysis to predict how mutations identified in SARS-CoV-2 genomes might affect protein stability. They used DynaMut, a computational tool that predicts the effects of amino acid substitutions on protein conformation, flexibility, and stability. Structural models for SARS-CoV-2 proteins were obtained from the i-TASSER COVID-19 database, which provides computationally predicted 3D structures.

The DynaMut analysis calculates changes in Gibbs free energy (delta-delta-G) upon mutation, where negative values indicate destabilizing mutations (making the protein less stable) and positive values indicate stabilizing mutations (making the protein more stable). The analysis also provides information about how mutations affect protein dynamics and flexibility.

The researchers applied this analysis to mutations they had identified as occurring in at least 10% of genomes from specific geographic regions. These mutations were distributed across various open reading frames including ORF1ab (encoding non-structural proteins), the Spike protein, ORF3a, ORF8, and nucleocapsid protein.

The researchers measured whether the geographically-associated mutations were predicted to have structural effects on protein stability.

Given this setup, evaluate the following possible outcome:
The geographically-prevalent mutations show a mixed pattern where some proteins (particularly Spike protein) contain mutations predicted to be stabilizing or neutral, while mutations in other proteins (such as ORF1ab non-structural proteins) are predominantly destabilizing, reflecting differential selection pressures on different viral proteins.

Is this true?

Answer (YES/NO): NO